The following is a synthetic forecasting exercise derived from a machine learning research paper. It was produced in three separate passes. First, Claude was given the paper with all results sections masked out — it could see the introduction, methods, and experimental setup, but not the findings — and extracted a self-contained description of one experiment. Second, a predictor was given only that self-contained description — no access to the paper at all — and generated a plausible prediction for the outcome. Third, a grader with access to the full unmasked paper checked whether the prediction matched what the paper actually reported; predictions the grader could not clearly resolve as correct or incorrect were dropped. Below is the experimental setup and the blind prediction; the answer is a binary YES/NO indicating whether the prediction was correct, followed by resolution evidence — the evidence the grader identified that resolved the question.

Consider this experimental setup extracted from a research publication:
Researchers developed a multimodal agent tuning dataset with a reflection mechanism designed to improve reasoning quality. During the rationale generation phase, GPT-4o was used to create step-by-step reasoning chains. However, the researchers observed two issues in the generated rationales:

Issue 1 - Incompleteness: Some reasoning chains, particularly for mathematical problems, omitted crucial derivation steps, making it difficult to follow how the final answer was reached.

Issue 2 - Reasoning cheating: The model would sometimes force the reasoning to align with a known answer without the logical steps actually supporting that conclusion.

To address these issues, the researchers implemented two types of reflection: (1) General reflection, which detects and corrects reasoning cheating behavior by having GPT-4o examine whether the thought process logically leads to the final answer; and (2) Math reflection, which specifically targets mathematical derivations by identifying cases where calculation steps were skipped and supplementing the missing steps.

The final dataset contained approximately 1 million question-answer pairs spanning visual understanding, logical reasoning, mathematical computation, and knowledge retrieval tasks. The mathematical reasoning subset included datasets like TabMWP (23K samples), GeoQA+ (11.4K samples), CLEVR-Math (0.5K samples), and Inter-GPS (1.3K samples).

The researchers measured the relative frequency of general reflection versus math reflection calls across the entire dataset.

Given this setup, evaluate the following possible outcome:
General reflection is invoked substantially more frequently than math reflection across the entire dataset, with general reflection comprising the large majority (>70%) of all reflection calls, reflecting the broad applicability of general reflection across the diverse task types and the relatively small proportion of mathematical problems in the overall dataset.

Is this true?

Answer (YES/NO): YES